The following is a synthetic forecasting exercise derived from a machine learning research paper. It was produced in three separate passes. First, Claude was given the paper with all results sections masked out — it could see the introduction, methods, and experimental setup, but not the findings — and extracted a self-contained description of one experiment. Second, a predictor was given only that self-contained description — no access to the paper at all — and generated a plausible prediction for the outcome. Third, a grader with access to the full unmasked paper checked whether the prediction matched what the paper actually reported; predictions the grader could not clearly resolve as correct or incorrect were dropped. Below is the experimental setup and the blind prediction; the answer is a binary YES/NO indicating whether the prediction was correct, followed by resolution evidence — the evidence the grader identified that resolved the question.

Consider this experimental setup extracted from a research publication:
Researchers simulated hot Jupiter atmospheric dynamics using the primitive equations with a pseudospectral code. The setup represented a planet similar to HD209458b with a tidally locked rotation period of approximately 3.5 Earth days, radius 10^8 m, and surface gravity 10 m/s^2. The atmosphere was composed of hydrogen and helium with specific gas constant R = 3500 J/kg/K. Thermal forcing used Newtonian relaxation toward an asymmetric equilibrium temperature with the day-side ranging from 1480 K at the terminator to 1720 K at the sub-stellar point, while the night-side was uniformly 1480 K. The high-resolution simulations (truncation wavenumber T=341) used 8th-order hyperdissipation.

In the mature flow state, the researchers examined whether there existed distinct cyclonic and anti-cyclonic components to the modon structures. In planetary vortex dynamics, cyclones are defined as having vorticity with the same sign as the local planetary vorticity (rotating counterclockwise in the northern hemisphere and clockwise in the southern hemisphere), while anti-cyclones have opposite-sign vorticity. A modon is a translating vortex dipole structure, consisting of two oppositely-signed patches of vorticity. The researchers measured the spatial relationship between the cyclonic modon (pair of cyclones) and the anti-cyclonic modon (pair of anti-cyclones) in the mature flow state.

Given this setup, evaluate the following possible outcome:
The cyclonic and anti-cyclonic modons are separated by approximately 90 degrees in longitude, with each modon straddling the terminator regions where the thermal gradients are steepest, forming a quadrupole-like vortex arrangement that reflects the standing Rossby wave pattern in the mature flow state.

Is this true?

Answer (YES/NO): NO